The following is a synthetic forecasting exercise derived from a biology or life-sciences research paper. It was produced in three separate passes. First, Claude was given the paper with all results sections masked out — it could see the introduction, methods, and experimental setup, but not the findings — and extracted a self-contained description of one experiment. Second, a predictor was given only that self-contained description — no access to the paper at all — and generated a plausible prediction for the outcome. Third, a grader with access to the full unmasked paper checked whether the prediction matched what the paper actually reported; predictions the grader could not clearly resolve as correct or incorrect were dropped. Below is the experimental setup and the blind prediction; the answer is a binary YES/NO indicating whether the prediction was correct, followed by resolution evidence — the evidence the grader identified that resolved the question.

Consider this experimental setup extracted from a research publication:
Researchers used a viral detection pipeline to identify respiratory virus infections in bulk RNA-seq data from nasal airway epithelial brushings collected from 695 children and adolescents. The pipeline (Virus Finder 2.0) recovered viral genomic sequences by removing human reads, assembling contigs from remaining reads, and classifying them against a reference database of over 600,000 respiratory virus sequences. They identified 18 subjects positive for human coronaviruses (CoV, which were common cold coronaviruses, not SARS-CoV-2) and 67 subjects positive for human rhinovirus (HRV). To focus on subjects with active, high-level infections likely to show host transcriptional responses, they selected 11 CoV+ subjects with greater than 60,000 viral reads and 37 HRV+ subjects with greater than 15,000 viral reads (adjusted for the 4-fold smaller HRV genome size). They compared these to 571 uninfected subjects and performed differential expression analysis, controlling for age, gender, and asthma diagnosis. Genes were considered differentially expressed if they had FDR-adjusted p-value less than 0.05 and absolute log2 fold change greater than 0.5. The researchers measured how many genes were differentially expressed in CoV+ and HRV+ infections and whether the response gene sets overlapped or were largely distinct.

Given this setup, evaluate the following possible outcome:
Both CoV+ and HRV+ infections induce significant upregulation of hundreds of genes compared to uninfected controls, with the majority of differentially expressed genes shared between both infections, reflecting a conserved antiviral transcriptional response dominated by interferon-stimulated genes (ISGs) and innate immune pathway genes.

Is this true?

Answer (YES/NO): NO